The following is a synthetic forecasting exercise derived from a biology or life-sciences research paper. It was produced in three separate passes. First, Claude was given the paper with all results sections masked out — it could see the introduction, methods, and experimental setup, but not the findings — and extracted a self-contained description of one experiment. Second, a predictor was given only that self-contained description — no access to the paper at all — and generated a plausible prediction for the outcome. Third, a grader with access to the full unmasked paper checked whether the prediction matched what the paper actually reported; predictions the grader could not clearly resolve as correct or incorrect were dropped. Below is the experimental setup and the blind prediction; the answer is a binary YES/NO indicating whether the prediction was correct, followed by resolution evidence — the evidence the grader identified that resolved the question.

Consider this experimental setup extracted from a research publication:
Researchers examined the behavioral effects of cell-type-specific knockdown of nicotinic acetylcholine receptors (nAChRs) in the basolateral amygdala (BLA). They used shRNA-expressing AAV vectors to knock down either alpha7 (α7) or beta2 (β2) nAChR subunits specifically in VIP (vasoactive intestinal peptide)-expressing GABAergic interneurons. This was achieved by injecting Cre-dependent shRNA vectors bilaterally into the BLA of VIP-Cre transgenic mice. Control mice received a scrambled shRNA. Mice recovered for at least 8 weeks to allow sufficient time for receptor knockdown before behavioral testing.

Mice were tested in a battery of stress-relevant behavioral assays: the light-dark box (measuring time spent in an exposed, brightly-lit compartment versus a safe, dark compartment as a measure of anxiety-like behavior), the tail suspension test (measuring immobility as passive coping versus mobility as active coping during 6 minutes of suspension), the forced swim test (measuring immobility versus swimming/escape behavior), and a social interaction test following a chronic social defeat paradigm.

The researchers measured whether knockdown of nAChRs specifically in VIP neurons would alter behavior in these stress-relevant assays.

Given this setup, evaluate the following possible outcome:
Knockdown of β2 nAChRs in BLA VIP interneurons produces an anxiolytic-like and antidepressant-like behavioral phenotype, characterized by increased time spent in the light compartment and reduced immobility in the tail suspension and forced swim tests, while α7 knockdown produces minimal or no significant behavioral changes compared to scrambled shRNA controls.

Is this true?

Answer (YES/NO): NO